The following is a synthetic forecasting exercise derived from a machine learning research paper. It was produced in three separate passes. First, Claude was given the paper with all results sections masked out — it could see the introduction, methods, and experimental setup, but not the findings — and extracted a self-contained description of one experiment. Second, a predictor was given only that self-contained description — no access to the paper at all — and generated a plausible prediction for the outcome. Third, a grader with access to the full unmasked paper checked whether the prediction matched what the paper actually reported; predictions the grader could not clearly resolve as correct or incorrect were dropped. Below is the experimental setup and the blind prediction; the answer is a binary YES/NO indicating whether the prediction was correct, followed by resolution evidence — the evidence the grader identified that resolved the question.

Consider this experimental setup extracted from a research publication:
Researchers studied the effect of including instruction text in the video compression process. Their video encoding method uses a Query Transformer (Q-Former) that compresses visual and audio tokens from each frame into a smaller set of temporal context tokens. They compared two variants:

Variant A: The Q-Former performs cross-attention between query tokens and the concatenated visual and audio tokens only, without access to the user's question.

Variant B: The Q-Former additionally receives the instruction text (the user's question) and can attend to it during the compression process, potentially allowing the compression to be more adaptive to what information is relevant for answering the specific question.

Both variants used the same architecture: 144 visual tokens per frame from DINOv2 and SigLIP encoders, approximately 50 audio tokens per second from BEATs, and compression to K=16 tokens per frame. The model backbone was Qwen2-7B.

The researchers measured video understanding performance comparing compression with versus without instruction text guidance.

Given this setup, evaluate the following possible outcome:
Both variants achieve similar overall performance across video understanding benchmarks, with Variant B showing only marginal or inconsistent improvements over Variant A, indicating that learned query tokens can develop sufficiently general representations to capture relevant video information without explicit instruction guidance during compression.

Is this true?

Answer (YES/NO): NO